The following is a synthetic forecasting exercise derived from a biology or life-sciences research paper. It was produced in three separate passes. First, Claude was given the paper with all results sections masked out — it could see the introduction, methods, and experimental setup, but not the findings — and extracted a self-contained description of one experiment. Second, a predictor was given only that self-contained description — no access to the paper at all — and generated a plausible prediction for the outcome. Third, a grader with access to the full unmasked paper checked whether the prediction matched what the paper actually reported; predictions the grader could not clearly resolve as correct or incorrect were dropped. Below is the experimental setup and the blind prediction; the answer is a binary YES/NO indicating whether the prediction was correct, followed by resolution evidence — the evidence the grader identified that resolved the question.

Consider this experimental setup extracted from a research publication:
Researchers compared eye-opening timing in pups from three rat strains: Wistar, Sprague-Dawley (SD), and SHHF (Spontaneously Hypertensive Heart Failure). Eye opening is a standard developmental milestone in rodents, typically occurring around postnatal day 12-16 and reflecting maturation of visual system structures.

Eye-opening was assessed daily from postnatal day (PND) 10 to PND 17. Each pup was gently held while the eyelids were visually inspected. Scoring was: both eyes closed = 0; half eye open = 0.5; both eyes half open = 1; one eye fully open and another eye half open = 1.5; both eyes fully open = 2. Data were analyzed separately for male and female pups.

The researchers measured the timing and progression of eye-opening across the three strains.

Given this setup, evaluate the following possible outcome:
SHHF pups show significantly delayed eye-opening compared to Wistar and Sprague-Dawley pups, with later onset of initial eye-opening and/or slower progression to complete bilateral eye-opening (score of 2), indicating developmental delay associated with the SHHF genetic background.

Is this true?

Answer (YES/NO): YES